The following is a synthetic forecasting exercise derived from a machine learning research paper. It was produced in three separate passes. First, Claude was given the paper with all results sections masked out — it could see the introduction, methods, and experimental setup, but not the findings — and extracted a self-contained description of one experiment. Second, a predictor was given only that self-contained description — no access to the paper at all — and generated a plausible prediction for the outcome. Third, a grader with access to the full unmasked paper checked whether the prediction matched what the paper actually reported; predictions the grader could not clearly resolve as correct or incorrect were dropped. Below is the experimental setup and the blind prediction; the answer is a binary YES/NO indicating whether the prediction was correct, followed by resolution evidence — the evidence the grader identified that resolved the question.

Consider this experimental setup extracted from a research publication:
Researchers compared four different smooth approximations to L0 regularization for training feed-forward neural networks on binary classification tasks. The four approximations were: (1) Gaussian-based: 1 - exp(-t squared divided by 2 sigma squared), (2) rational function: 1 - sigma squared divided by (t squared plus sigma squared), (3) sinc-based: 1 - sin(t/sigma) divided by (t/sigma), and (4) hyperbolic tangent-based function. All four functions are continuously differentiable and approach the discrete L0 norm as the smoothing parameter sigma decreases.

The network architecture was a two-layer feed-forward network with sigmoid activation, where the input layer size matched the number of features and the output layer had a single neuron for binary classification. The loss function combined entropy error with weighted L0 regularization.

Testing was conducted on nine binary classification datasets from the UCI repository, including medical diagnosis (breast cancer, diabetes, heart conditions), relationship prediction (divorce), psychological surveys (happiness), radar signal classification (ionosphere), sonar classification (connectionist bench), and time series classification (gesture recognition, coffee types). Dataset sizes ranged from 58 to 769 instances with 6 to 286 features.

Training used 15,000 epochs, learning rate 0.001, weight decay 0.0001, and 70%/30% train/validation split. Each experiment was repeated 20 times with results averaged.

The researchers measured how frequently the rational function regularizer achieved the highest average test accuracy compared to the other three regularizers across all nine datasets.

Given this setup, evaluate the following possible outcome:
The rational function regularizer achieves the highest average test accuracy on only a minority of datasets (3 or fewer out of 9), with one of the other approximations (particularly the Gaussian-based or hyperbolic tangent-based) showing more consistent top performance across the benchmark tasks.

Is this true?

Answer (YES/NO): NO